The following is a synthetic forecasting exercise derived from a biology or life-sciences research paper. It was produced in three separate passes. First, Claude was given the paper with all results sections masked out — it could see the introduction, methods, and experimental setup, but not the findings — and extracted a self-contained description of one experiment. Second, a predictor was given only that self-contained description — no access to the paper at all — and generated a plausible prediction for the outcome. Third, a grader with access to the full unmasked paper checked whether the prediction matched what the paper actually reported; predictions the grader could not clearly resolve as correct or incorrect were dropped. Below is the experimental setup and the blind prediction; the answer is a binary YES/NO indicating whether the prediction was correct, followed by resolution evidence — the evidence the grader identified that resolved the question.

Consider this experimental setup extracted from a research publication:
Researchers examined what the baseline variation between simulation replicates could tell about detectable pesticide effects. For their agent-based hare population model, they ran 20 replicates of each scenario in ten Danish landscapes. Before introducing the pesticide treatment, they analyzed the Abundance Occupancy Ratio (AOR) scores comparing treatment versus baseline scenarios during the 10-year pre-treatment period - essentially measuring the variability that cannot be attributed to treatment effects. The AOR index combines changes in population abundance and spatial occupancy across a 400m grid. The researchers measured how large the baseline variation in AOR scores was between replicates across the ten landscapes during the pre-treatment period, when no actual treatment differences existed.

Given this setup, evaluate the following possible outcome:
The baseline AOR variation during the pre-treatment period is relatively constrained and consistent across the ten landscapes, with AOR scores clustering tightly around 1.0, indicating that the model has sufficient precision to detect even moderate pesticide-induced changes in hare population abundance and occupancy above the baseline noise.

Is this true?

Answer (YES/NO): YES